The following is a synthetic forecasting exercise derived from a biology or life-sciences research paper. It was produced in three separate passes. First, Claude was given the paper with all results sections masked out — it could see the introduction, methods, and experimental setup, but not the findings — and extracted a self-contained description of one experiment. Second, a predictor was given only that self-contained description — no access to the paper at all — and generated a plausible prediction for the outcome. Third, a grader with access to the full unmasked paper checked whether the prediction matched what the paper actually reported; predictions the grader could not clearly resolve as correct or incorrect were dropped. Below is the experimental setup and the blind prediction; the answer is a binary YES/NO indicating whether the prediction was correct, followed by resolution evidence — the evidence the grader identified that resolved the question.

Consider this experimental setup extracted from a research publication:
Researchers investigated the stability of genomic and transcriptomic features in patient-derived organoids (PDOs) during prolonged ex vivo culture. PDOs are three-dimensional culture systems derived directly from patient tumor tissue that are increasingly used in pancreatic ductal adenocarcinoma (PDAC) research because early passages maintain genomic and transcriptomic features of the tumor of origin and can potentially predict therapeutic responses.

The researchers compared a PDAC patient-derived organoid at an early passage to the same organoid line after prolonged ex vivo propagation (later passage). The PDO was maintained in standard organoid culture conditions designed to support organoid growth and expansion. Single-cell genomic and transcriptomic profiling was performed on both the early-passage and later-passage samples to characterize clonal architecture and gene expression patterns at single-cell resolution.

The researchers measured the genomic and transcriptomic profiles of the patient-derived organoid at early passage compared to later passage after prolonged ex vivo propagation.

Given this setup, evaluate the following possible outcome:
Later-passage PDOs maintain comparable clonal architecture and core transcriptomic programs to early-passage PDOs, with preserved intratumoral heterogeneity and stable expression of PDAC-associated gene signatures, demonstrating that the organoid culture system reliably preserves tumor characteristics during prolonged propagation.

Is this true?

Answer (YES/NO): NO